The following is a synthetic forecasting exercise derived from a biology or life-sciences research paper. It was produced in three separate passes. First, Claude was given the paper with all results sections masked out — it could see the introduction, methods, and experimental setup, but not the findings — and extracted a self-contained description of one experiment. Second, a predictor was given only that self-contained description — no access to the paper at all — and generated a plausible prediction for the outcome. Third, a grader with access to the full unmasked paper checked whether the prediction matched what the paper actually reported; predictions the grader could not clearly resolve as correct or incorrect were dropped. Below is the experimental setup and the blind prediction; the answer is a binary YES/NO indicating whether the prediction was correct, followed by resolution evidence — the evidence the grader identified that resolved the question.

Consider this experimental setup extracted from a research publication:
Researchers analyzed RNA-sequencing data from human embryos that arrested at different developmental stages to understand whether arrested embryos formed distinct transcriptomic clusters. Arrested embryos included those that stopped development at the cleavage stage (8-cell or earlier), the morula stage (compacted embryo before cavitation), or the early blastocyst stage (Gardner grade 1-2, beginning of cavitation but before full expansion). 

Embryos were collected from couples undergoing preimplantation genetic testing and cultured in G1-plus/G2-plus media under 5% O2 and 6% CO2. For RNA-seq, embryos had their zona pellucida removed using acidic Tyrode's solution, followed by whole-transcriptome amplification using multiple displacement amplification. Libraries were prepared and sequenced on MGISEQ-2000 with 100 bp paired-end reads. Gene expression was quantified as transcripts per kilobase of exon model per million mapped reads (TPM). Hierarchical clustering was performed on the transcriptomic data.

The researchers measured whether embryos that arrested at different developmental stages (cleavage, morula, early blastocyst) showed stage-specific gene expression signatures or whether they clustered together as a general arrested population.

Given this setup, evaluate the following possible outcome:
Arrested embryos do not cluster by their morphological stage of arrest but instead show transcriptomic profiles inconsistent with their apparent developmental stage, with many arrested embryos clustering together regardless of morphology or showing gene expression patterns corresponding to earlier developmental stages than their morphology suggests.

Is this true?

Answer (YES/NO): NO